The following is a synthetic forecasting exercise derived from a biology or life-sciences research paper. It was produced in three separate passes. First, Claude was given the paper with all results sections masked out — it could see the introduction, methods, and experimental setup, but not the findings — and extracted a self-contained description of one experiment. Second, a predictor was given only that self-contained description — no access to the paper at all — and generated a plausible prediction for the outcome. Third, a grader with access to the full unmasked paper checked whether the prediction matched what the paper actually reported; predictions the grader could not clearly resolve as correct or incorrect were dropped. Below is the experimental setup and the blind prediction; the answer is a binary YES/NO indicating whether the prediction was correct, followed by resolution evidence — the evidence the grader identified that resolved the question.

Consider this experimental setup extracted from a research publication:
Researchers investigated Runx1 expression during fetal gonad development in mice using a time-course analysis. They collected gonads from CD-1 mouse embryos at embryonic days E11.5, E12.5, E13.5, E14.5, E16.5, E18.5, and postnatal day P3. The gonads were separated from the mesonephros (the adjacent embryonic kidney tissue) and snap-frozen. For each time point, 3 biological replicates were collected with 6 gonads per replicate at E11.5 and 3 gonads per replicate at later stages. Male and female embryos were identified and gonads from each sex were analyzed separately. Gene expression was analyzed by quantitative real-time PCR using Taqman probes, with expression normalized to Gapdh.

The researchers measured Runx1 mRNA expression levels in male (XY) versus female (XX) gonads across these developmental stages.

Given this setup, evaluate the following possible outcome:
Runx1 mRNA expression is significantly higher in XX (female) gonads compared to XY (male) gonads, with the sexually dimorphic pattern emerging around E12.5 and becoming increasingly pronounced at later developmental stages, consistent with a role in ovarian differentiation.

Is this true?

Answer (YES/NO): YES